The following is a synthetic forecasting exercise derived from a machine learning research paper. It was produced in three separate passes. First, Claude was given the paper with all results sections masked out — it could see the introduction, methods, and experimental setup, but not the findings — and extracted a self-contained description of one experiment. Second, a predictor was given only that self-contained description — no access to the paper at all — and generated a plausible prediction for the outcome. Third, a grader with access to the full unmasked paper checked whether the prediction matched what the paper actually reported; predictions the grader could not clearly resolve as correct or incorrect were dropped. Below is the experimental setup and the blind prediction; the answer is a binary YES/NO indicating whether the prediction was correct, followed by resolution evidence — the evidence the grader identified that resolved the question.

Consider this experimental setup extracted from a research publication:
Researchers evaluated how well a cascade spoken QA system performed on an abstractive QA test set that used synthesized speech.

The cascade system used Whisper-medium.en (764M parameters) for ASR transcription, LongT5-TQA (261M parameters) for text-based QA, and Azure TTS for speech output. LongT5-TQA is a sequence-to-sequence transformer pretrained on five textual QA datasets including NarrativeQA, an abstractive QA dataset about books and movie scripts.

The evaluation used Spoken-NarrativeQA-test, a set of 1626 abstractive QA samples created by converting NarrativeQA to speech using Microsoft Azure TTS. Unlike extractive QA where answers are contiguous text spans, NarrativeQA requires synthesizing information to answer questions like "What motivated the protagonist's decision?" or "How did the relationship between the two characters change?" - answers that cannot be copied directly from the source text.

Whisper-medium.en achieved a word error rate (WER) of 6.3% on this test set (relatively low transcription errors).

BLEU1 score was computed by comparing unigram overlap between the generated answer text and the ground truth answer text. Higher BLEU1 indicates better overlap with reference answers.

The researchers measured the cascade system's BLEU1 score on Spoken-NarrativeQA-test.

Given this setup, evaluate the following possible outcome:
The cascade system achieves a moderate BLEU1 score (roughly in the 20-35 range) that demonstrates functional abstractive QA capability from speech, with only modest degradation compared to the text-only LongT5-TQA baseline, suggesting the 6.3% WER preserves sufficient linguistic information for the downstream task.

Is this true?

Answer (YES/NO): NO